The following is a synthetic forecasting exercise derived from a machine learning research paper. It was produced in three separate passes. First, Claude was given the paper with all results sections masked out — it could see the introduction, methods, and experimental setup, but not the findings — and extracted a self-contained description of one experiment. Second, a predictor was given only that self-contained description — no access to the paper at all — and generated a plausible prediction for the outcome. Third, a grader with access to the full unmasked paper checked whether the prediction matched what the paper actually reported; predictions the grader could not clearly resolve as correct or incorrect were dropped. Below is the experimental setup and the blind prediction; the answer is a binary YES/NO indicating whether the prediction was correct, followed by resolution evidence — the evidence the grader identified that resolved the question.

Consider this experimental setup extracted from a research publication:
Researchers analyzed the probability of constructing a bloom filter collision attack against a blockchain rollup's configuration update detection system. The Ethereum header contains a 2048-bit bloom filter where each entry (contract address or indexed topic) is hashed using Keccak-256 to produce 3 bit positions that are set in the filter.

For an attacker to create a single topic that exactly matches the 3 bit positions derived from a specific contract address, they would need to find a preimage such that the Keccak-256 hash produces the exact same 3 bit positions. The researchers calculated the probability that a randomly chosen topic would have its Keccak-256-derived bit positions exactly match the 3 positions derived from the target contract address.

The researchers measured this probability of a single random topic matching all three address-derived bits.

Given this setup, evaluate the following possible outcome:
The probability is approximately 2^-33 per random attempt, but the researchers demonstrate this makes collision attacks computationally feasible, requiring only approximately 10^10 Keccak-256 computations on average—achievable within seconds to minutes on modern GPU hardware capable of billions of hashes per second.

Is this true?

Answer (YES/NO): NO